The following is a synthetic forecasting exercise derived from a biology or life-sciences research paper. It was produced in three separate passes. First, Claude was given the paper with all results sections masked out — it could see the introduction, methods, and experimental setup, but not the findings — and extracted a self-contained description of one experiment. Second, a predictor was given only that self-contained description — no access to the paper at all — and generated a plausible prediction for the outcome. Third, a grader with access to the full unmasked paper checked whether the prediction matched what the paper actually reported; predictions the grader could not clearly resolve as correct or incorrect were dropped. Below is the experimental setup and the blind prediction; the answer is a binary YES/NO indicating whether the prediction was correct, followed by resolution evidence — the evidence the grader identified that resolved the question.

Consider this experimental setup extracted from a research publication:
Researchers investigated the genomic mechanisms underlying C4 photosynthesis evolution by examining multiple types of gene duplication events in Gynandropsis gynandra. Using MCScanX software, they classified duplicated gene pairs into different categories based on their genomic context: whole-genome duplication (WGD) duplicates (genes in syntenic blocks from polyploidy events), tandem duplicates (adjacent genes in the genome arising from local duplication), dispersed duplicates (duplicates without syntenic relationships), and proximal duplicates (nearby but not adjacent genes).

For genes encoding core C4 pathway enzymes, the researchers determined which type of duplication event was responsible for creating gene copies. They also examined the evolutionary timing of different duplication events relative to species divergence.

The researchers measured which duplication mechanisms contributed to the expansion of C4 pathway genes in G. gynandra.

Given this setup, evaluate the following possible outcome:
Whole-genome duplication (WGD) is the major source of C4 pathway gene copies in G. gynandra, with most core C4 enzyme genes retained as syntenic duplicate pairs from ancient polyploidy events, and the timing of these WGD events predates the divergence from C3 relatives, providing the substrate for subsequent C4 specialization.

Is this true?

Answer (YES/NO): NO